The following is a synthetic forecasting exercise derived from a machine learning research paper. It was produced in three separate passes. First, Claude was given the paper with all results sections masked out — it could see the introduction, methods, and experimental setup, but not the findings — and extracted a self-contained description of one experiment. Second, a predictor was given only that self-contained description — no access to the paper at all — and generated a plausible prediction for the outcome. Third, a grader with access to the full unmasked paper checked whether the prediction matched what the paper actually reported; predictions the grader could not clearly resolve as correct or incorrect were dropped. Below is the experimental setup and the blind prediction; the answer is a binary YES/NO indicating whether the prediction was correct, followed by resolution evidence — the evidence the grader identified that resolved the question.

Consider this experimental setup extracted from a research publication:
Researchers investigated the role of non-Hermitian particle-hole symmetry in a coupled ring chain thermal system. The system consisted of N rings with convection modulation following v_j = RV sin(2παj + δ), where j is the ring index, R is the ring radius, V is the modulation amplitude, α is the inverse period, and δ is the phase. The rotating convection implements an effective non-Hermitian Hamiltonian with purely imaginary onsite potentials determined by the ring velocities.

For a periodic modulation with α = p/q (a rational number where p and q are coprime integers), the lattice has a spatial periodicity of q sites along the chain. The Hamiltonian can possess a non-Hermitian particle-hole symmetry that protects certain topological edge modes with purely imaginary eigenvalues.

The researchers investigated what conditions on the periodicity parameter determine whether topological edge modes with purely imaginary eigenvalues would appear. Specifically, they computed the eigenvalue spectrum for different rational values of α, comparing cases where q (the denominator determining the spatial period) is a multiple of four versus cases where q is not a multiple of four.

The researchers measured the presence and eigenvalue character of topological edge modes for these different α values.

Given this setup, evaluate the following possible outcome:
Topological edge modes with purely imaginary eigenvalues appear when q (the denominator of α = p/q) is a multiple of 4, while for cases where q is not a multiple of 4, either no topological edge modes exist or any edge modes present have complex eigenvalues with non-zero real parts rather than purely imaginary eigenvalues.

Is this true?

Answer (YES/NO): YES